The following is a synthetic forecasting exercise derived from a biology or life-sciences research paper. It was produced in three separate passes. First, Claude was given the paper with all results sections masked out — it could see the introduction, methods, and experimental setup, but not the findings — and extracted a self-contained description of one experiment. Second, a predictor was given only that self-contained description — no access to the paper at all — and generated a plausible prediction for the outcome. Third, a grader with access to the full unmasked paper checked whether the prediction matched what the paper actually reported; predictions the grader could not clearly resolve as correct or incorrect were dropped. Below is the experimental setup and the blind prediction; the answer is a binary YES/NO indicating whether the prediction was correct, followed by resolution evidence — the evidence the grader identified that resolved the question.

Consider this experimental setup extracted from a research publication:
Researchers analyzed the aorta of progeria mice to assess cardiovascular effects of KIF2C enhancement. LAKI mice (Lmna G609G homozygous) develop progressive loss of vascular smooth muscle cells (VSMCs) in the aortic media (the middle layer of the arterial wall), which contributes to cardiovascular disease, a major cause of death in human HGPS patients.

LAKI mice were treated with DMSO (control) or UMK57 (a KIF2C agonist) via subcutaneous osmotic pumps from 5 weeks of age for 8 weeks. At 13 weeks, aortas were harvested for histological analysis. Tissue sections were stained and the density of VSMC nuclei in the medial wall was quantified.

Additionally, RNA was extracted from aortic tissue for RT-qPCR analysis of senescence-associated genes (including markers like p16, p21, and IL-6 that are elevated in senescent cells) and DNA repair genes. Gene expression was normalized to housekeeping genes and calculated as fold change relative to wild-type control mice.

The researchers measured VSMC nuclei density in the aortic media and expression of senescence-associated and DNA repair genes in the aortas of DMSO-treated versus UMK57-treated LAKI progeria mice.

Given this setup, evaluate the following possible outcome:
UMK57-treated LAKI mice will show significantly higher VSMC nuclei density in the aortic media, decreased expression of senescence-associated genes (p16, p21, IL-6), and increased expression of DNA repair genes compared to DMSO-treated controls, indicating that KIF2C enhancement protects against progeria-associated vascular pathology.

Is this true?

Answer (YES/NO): YES